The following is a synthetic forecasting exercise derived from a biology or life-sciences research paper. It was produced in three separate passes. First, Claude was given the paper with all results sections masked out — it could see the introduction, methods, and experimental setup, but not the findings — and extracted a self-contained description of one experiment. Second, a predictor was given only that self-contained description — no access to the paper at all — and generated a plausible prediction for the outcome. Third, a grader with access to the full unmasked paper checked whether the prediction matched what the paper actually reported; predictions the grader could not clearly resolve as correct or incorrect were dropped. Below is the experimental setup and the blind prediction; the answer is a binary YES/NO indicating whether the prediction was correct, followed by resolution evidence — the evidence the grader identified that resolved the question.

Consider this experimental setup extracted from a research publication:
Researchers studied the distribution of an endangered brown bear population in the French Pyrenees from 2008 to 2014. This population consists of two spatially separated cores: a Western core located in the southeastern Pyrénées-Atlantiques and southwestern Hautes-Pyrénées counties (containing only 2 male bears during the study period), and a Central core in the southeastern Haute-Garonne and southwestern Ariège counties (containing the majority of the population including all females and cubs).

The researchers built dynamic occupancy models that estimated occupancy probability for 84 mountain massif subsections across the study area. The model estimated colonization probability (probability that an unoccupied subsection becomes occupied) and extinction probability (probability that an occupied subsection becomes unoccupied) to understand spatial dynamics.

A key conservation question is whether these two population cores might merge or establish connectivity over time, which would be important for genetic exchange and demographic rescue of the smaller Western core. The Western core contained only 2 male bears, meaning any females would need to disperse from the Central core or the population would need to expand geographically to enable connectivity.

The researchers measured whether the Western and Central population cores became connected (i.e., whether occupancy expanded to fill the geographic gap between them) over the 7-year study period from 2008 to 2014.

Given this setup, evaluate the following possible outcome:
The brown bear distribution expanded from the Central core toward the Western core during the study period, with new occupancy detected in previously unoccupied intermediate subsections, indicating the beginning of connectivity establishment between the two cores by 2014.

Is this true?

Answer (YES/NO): NO